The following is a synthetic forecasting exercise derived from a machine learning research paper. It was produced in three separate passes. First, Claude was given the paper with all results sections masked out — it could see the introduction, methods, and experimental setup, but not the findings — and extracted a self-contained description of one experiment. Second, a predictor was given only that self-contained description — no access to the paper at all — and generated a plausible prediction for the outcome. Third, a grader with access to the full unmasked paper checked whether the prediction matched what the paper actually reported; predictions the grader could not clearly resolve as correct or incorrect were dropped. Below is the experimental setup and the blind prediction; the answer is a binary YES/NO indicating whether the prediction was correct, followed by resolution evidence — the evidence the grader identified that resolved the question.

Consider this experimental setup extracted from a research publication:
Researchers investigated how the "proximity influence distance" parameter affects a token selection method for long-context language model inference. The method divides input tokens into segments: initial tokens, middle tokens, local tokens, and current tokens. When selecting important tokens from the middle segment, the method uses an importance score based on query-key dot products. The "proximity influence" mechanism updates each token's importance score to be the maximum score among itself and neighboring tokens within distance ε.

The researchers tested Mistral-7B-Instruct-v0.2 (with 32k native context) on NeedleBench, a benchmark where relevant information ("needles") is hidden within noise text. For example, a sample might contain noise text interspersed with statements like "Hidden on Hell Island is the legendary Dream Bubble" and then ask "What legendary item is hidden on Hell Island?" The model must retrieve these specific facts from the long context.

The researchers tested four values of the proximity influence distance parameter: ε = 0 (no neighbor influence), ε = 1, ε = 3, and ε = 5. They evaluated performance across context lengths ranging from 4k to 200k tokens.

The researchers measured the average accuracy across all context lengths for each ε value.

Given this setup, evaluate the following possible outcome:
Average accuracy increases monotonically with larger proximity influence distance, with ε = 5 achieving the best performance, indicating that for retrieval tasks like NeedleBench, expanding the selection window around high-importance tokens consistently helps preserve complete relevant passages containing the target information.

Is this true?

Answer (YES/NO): NO